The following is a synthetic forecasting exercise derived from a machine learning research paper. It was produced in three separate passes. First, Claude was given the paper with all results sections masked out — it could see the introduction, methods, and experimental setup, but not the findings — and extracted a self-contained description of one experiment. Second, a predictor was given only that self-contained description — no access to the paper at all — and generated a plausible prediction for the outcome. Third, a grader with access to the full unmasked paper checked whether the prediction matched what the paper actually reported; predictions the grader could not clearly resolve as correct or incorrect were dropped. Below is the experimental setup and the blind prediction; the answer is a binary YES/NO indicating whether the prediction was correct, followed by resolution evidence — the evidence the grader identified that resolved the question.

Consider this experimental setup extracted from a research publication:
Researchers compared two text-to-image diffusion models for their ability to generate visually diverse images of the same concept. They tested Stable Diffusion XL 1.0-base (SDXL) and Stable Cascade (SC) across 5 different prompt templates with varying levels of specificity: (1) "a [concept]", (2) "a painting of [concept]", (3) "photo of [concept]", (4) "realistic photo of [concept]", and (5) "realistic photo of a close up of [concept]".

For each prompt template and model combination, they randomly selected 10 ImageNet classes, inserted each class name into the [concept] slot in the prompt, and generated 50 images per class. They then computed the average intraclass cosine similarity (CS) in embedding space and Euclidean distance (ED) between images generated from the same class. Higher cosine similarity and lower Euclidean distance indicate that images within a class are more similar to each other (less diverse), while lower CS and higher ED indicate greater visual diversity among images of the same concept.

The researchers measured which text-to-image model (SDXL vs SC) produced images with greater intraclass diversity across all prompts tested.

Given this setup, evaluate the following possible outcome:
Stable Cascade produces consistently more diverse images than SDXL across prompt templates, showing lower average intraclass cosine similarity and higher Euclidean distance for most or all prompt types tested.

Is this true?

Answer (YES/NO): NO